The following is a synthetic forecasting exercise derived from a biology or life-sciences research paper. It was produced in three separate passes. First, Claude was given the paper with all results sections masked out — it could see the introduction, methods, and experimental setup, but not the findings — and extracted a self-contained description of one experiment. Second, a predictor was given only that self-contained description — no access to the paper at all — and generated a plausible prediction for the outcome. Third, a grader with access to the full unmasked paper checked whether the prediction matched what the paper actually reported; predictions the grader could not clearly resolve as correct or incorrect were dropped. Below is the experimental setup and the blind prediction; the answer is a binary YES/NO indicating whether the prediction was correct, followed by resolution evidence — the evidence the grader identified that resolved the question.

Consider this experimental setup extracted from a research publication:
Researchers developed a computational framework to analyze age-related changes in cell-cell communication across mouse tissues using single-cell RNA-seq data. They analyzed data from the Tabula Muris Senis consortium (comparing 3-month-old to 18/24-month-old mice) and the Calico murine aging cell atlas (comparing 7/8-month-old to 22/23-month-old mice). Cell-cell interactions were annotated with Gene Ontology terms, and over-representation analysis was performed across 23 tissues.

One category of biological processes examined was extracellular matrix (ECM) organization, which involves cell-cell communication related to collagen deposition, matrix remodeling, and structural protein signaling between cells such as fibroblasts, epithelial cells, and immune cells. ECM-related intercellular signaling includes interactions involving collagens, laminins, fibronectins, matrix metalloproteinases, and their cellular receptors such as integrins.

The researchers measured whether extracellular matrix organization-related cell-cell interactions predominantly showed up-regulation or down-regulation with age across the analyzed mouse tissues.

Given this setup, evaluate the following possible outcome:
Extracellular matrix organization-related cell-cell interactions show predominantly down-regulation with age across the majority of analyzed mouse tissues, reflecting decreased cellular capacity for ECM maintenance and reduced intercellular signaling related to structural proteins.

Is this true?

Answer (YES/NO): YES